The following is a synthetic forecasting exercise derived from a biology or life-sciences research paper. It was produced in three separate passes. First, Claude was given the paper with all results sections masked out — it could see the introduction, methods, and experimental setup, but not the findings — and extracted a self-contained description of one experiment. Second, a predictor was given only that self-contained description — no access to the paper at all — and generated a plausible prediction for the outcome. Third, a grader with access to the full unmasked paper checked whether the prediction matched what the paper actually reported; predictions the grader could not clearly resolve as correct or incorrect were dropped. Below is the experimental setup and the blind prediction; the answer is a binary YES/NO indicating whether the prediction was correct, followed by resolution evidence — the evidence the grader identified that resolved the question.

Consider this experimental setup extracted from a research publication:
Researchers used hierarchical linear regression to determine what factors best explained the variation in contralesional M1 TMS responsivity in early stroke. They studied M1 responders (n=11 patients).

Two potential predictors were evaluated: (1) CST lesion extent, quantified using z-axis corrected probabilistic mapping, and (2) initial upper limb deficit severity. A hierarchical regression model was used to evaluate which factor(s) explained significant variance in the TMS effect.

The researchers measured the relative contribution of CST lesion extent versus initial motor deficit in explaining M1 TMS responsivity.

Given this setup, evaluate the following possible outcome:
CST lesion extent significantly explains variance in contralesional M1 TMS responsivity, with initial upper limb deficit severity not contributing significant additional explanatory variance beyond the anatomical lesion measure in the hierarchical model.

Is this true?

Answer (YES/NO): YES